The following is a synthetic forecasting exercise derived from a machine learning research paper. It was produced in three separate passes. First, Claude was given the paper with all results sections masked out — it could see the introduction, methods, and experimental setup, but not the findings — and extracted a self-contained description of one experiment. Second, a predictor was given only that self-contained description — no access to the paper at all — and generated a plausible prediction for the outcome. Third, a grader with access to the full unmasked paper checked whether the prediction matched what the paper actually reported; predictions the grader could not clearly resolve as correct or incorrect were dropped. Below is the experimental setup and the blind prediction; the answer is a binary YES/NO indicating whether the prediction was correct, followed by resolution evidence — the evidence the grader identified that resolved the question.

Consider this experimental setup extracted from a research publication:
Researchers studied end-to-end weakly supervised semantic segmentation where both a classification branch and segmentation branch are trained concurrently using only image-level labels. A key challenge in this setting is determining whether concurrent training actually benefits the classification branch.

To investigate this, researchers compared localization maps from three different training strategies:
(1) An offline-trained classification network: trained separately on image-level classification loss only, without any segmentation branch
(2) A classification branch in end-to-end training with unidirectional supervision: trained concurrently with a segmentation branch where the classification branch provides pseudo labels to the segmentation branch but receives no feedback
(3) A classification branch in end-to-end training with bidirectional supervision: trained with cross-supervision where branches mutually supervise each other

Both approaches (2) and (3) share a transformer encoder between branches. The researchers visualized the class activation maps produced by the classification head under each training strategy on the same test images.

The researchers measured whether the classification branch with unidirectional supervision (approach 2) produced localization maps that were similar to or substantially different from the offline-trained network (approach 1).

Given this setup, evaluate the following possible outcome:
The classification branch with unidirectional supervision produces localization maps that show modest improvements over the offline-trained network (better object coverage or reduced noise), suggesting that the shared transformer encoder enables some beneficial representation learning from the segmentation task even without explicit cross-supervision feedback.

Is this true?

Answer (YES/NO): NO